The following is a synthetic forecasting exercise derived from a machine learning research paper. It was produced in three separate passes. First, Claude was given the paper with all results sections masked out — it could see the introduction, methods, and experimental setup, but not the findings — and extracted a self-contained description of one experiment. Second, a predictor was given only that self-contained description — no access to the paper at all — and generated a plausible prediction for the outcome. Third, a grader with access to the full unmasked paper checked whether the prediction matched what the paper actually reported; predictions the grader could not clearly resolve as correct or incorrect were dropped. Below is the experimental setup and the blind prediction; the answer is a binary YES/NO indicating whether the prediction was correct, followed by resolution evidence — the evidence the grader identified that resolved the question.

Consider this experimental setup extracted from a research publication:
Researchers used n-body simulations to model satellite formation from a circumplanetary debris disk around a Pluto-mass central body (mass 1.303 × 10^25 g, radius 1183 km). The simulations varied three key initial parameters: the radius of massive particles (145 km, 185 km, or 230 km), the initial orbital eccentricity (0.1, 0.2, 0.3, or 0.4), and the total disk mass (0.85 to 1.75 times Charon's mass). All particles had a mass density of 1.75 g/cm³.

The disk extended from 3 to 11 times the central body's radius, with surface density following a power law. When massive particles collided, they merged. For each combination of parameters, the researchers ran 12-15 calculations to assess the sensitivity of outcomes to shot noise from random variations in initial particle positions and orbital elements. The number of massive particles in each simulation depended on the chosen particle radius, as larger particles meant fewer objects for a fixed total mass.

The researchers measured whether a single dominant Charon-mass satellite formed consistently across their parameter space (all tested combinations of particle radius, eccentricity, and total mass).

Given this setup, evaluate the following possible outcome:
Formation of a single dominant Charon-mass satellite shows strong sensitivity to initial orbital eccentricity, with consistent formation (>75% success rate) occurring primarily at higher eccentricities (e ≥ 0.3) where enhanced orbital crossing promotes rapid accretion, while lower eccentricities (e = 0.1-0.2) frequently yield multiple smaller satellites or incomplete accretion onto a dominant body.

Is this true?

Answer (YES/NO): NO